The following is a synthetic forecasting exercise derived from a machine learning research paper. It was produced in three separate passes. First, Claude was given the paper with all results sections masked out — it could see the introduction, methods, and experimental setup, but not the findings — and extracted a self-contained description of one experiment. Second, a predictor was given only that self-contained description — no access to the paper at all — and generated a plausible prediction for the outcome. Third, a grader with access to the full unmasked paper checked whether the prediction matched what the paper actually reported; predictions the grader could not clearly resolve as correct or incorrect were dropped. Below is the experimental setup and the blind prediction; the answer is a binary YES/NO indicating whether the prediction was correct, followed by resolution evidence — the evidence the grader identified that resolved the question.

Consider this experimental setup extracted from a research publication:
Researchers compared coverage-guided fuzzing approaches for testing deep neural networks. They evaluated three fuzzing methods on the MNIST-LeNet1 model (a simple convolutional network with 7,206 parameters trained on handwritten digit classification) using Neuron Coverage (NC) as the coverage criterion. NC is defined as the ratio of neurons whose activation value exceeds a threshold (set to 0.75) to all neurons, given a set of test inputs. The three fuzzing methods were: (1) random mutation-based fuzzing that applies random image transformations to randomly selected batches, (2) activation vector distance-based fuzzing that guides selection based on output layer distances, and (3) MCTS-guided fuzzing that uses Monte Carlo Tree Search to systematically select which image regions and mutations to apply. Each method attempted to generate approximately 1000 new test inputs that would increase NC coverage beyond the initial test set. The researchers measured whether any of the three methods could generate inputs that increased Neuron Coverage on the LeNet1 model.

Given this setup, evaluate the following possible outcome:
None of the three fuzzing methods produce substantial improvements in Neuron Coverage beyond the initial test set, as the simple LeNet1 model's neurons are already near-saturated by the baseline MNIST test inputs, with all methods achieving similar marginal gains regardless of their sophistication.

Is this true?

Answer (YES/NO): YES